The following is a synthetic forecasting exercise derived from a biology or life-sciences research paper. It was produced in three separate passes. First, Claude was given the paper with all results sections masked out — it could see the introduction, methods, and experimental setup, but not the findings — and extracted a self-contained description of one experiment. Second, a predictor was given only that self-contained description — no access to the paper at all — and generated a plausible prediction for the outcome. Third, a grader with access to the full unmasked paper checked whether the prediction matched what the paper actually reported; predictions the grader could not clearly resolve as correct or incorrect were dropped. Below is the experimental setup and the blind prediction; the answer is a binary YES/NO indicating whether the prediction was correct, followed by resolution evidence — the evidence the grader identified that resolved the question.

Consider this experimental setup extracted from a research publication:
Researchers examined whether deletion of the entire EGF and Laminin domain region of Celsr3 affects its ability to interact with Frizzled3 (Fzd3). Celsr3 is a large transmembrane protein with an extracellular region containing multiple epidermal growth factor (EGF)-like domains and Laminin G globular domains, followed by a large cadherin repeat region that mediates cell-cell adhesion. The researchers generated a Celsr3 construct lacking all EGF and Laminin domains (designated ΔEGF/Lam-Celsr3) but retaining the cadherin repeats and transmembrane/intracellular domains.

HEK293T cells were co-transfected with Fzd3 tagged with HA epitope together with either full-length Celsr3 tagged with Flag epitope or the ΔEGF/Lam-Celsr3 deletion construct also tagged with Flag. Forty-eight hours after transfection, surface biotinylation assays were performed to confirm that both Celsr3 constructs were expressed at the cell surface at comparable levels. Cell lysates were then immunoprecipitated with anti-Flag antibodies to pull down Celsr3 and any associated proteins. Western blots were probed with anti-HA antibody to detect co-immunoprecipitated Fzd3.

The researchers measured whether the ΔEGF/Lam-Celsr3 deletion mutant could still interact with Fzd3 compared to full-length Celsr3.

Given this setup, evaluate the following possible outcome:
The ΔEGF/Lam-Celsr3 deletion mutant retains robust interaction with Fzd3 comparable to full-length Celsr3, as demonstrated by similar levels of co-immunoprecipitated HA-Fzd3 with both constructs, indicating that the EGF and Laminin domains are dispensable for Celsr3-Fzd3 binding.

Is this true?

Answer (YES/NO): NO